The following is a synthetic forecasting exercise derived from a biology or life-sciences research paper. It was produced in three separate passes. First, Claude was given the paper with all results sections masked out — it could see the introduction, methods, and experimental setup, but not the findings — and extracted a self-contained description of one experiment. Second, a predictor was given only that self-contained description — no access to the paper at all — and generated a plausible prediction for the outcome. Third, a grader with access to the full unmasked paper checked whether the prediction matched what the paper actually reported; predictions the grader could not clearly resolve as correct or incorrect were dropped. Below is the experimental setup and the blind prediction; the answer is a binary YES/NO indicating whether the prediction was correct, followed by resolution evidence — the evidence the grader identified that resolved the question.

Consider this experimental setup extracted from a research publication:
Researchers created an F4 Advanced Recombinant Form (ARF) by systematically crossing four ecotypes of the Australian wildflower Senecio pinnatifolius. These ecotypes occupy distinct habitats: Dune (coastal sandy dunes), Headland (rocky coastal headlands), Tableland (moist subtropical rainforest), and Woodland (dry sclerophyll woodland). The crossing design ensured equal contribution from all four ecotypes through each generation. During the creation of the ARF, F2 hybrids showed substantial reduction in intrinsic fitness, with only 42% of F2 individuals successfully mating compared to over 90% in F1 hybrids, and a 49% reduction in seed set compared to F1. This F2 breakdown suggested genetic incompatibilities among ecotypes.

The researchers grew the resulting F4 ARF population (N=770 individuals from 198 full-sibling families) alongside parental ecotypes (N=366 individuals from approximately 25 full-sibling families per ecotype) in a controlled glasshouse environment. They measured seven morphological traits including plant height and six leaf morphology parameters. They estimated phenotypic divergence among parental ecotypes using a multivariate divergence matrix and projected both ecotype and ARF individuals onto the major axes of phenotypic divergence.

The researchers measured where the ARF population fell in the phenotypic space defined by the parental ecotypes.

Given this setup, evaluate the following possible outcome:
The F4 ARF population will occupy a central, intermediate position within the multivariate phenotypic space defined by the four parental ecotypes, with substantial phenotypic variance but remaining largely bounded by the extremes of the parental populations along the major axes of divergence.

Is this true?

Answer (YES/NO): NO